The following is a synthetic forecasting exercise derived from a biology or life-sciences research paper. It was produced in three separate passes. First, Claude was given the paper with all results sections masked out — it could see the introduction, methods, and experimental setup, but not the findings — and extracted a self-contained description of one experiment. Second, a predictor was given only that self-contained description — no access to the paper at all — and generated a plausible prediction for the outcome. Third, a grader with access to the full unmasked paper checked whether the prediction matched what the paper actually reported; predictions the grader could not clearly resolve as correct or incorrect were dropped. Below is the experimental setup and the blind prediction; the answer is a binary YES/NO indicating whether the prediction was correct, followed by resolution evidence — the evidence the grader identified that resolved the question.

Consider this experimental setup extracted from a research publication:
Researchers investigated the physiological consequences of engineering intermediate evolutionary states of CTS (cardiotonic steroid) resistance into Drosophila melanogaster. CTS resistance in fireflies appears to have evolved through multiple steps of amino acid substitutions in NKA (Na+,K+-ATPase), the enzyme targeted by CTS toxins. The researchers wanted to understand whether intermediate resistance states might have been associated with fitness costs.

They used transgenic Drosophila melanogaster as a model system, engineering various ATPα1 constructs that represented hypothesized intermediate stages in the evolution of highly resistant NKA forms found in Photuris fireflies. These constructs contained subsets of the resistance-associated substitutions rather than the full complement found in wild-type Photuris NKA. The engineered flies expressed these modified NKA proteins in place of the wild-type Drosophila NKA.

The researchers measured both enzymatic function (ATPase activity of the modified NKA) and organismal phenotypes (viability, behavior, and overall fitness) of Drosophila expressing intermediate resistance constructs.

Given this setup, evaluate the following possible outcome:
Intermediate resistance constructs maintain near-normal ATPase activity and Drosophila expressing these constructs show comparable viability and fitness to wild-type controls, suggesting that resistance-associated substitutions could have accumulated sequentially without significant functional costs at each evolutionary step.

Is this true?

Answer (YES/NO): NO